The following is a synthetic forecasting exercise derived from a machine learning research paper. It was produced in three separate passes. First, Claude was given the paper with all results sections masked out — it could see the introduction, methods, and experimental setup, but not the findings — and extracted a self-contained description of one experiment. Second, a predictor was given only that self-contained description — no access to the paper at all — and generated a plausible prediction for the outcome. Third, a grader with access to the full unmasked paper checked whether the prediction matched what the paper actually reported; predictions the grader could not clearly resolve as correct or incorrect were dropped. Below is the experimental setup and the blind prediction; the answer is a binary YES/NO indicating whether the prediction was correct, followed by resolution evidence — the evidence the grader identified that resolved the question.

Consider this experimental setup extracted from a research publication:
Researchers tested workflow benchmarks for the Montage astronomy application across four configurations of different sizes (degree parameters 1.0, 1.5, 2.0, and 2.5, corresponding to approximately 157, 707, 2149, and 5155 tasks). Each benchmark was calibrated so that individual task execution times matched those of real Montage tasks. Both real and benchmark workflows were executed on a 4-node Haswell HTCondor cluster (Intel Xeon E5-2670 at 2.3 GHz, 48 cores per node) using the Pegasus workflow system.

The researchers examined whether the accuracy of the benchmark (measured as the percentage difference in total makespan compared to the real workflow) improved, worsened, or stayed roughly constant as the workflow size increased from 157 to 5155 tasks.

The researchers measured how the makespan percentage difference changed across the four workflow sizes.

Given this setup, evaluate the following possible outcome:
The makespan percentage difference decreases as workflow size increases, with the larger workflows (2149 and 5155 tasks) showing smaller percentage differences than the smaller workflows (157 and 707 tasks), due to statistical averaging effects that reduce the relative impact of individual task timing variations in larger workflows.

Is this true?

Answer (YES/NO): YES